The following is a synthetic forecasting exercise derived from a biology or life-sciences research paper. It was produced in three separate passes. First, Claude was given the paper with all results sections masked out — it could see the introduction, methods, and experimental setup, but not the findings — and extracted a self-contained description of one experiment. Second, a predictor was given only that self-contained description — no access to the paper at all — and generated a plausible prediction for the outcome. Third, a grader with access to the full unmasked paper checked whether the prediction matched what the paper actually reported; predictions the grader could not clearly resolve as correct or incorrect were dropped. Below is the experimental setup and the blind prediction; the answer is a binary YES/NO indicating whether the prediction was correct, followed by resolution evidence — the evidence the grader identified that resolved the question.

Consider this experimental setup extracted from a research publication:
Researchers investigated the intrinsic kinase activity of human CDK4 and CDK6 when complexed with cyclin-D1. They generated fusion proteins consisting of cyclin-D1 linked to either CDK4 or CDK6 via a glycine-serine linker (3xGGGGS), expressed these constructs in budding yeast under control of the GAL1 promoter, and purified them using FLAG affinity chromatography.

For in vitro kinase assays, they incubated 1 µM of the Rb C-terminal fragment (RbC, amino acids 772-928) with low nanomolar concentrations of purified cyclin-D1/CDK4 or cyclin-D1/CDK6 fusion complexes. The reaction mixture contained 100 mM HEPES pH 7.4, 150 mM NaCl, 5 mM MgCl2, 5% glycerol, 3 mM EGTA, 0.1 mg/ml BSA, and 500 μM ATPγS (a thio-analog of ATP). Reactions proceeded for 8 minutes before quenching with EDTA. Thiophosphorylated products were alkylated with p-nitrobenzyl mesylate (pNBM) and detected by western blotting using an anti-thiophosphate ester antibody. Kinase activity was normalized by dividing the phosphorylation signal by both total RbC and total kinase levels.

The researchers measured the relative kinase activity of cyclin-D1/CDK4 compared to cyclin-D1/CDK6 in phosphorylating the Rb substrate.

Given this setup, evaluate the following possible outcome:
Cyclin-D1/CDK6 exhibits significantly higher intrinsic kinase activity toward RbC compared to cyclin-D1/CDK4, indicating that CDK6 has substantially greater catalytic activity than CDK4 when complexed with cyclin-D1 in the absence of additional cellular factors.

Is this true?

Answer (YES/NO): YES